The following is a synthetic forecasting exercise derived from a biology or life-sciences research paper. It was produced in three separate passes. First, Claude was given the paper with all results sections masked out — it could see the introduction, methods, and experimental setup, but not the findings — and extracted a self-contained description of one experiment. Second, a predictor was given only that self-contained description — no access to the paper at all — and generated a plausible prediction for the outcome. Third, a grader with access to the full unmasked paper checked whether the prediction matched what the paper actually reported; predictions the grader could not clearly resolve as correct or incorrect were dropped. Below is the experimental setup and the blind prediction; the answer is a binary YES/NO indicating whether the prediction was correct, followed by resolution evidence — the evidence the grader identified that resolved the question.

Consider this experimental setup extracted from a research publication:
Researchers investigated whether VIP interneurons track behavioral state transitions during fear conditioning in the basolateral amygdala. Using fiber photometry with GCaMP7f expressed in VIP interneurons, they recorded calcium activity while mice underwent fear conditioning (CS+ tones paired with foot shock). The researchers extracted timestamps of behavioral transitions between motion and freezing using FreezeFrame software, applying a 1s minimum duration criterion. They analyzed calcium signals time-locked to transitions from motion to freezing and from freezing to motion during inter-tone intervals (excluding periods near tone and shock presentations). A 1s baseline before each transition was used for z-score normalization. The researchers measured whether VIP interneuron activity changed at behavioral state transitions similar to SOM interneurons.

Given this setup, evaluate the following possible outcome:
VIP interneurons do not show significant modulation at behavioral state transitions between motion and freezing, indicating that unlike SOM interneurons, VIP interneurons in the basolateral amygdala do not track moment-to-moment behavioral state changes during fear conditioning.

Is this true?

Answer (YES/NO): YES